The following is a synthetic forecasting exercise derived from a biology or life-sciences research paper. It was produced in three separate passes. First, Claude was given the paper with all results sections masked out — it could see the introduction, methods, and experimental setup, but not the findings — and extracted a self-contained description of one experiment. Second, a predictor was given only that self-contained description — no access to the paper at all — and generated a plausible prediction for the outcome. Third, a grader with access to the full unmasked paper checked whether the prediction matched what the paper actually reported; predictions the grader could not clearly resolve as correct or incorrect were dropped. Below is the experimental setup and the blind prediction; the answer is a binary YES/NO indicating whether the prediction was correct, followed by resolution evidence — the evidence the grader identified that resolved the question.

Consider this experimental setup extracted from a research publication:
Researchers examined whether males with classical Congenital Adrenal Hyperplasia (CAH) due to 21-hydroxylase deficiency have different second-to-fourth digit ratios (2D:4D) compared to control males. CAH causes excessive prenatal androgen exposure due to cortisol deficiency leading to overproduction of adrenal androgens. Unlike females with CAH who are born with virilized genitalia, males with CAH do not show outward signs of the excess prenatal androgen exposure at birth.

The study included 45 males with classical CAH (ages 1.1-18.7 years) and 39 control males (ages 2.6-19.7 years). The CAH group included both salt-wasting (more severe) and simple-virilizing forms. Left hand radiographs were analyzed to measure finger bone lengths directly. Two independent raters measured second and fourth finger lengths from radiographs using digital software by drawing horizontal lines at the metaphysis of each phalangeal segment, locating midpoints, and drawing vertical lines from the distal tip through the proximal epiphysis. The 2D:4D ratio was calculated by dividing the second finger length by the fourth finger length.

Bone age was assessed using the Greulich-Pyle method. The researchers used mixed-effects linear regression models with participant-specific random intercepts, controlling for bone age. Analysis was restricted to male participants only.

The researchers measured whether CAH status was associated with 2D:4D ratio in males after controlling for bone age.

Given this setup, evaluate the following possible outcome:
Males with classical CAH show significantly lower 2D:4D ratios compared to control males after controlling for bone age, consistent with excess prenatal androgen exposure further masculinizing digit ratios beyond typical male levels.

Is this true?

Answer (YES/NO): NO